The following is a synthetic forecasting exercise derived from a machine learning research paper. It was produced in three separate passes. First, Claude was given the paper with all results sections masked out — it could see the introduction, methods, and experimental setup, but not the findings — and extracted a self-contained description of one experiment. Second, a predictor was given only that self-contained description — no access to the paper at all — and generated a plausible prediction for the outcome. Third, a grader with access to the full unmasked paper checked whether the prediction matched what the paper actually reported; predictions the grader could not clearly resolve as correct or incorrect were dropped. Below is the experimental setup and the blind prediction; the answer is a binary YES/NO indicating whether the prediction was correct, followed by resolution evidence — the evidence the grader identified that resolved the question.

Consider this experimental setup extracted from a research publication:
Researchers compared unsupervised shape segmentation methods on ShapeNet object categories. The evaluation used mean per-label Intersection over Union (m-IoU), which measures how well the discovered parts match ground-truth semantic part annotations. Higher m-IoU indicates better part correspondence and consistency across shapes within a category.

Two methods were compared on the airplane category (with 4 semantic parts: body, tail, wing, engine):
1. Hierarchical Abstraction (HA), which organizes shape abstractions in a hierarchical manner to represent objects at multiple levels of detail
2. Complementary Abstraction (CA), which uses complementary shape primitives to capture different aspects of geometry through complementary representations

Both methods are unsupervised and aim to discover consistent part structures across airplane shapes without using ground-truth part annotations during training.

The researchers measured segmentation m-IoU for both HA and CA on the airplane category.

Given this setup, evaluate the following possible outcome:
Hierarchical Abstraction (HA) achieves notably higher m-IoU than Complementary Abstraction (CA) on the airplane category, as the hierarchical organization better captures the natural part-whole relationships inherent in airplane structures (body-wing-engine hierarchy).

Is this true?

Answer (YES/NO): NO